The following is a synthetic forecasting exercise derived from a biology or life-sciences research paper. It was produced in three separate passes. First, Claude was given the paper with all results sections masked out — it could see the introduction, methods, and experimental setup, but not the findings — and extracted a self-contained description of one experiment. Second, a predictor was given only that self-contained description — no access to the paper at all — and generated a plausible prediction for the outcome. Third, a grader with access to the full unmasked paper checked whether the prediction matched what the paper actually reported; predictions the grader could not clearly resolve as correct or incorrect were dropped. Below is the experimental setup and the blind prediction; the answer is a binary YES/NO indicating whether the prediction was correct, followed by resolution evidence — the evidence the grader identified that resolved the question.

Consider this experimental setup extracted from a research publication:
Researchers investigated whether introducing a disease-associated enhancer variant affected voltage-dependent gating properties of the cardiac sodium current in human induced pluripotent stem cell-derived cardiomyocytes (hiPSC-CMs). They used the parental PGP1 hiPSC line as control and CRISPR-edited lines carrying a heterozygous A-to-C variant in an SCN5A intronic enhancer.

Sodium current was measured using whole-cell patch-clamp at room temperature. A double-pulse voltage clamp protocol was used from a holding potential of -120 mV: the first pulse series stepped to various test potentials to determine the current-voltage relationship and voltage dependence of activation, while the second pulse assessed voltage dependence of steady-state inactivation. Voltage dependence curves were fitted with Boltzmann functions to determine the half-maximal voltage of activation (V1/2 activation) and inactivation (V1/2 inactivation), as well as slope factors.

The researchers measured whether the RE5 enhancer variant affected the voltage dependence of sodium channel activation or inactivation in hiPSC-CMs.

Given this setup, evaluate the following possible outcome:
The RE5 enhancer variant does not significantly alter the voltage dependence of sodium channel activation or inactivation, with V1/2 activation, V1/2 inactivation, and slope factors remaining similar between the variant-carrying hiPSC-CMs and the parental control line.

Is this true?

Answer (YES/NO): YES